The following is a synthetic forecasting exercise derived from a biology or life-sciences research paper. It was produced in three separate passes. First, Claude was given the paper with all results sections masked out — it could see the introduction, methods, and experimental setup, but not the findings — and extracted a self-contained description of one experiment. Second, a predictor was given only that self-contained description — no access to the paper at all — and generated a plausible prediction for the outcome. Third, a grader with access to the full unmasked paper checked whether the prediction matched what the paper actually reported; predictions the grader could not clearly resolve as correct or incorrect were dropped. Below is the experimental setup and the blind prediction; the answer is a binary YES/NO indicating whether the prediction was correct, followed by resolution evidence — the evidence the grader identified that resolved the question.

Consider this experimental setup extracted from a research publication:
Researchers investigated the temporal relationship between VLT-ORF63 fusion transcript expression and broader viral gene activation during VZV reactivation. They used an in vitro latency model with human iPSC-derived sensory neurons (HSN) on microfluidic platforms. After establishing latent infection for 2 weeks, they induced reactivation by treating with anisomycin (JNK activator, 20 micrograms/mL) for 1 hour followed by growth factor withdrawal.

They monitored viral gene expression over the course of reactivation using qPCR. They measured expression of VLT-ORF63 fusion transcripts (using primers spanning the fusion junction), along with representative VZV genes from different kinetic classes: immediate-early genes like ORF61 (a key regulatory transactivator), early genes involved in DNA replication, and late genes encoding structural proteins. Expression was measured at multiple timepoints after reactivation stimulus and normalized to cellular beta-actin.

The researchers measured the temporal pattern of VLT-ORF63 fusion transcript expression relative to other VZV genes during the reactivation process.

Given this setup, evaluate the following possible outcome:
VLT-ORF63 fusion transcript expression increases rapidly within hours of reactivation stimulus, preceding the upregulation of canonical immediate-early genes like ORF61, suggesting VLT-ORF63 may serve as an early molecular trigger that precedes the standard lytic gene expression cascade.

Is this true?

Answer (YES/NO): NO